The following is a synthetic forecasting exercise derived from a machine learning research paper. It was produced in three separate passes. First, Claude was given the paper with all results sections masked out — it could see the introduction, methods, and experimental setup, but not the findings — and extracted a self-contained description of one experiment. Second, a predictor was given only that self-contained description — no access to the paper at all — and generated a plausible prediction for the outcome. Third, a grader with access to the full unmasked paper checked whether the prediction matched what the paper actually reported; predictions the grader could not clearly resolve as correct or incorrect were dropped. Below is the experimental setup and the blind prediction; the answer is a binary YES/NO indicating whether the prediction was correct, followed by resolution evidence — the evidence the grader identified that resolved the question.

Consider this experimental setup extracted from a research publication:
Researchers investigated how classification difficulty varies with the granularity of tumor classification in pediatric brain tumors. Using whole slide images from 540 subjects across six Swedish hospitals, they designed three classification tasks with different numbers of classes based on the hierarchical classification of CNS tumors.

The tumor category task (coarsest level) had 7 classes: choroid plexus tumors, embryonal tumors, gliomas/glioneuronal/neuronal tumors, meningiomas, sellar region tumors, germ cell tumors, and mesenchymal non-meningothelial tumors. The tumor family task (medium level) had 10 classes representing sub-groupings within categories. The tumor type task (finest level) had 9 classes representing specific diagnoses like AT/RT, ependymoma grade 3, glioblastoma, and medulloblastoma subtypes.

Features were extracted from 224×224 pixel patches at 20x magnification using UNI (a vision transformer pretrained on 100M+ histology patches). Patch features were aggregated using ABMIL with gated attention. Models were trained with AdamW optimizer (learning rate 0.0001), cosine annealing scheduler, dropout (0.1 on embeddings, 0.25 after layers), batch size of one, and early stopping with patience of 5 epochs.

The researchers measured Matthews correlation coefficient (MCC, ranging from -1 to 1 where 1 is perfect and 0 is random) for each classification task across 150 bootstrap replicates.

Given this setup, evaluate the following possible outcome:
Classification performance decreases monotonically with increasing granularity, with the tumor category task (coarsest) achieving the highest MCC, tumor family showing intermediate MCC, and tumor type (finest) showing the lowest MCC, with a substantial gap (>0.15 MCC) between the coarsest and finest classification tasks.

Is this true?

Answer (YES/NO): YES